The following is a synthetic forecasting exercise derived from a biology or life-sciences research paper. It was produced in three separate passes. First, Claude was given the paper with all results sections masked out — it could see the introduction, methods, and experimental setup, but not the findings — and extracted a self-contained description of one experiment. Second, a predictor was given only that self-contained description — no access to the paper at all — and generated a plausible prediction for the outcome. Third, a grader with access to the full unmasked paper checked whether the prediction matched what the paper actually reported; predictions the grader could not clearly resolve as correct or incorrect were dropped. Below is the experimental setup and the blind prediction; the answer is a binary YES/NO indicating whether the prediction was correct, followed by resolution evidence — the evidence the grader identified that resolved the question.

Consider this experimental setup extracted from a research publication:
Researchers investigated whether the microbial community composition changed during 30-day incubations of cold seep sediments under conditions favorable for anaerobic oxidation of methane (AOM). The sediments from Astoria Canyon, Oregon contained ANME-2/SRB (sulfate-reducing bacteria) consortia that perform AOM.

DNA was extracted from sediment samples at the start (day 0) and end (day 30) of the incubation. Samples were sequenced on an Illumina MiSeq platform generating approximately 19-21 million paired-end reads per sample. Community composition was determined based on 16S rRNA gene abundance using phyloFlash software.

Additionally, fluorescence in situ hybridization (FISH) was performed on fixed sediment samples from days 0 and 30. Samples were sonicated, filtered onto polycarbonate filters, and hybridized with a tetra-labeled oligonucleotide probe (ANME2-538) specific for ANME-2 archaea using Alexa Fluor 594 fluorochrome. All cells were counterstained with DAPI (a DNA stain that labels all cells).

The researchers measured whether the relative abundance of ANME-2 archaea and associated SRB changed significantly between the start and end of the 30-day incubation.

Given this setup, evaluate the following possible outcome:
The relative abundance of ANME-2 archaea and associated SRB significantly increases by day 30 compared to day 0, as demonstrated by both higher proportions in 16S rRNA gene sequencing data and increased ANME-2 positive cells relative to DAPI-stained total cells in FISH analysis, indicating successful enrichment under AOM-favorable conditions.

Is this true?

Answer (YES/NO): NO